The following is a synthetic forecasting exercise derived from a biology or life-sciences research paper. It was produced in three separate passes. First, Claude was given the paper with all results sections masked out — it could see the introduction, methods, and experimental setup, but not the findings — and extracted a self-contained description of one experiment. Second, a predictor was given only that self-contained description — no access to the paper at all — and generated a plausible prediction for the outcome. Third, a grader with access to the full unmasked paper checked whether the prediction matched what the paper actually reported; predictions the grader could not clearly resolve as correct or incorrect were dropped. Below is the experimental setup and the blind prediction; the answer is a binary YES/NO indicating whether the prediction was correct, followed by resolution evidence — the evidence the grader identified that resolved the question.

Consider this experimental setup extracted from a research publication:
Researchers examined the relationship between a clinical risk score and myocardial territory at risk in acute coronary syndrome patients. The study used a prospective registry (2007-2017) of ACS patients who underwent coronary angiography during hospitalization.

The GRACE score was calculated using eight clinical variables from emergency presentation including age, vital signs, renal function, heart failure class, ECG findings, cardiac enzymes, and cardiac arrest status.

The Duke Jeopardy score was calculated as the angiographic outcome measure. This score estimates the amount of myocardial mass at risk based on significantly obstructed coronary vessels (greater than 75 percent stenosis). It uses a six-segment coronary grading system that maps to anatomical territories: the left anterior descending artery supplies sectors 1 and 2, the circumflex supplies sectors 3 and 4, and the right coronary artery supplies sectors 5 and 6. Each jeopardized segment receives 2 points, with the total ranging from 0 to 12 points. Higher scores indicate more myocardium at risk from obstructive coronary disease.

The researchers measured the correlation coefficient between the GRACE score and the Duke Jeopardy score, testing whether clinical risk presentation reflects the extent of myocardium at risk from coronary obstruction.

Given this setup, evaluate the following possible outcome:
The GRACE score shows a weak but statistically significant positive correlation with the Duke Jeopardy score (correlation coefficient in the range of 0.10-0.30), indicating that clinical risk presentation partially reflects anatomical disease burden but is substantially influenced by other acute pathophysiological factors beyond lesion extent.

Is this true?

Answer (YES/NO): NO